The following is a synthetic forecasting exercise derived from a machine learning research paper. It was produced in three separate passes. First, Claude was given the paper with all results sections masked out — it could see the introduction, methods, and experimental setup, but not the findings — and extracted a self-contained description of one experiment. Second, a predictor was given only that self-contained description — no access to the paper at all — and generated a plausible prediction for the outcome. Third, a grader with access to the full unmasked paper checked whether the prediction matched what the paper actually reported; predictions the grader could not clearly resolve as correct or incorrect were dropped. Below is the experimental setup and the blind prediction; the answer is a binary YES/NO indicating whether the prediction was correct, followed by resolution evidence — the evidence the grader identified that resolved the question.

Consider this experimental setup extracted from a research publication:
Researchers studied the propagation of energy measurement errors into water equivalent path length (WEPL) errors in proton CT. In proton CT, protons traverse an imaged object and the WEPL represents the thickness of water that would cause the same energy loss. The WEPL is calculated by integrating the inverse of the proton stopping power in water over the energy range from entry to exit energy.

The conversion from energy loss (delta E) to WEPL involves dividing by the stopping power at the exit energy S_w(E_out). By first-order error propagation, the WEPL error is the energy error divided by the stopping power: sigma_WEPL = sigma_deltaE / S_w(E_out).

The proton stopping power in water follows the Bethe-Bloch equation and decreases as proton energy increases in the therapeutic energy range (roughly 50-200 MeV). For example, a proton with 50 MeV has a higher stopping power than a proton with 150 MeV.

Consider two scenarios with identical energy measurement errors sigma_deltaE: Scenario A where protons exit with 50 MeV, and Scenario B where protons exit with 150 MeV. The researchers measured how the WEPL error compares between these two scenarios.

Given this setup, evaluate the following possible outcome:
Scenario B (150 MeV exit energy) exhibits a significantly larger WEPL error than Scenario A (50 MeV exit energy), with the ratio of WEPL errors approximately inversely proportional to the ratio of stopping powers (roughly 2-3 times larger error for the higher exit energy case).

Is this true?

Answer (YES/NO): NO